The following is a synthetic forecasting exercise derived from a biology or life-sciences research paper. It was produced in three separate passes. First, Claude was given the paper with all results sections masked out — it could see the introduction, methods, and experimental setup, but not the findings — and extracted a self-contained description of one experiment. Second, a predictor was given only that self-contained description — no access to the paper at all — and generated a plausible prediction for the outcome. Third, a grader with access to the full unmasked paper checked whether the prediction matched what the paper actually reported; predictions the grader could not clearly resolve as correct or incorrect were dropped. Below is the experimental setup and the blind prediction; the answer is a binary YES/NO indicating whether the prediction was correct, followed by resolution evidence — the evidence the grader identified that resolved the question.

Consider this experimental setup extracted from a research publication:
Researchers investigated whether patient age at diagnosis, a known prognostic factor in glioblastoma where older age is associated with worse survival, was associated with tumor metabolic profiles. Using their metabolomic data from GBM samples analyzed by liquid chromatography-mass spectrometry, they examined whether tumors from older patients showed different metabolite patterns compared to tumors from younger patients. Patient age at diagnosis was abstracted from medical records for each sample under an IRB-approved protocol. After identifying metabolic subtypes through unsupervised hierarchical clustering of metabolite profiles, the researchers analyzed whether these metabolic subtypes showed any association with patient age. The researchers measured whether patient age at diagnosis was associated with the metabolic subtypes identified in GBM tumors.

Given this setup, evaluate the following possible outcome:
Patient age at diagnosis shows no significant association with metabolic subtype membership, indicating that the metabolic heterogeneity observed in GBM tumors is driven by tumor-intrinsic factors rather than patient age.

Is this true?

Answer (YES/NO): YES